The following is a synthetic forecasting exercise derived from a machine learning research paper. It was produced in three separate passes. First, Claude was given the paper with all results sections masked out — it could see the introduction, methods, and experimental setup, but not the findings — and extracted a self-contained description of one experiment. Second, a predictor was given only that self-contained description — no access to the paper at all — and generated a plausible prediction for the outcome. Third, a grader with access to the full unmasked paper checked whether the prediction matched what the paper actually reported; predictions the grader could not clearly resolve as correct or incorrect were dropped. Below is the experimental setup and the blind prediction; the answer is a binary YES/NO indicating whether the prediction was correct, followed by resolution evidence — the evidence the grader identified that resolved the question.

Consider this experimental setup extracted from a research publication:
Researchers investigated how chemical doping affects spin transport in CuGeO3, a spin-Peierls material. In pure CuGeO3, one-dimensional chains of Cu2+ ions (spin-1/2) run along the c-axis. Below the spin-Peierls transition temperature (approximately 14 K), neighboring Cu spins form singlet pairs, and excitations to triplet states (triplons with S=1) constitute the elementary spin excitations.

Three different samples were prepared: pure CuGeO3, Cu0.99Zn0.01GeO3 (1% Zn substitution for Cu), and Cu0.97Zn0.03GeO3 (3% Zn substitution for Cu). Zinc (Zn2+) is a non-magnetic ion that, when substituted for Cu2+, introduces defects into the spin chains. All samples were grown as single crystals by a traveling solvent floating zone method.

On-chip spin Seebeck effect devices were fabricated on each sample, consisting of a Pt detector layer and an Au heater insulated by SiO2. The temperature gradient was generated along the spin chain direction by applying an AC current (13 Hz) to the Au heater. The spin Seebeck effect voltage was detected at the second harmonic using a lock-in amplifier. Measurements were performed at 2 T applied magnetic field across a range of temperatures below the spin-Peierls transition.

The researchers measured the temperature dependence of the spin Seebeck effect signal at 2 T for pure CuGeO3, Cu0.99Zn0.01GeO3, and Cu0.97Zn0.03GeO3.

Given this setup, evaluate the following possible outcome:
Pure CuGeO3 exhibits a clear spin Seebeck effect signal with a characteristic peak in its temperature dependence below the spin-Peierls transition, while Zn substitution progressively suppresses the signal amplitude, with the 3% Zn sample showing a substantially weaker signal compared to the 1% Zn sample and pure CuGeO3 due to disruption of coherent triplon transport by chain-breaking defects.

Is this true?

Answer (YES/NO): NO